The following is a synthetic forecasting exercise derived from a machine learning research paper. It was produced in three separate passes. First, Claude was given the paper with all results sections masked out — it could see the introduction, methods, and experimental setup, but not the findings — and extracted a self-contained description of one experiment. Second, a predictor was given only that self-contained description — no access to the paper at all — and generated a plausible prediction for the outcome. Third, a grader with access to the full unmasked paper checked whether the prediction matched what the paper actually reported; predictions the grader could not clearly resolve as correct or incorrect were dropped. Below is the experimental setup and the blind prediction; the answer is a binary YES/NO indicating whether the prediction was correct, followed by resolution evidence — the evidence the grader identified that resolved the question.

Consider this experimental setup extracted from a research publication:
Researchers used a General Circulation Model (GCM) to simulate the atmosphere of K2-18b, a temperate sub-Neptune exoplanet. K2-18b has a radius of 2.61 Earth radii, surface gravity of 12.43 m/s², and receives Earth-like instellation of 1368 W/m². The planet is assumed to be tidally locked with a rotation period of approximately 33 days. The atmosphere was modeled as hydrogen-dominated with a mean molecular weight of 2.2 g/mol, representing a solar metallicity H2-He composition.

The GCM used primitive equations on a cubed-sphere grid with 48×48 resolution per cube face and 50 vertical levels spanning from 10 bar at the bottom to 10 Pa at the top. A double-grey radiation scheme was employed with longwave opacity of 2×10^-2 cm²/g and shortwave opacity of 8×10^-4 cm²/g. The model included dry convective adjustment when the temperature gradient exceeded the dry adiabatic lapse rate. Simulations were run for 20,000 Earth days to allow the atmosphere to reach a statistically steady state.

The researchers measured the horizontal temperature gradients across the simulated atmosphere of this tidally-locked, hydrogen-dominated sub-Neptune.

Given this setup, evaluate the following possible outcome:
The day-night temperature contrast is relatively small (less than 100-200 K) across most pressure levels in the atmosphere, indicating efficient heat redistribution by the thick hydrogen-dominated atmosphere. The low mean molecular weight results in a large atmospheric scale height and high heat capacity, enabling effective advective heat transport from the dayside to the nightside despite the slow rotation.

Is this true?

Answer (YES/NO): YES